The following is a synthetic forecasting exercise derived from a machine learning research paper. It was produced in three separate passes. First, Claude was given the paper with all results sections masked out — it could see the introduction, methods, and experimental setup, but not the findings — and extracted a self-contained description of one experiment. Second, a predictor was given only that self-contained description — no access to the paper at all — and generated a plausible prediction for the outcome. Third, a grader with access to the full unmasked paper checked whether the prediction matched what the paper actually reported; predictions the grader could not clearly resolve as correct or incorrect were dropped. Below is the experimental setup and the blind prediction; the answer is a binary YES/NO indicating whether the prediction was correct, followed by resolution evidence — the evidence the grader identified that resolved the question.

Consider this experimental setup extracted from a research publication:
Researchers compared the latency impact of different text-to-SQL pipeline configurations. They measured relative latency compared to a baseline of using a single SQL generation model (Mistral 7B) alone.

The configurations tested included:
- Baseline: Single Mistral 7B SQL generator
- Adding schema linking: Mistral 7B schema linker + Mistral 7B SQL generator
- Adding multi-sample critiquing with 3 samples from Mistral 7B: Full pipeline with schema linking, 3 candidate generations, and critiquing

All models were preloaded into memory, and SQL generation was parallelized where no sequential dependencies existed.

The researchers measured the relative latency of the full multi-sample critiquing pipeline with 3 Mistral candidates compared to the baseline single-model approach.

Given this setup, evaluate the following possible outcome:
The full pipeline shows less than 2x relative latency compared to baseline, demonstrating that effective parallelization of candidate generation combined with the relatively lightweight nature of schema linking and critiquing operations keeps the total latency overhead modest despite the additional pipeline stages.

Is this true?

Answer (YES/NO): YES